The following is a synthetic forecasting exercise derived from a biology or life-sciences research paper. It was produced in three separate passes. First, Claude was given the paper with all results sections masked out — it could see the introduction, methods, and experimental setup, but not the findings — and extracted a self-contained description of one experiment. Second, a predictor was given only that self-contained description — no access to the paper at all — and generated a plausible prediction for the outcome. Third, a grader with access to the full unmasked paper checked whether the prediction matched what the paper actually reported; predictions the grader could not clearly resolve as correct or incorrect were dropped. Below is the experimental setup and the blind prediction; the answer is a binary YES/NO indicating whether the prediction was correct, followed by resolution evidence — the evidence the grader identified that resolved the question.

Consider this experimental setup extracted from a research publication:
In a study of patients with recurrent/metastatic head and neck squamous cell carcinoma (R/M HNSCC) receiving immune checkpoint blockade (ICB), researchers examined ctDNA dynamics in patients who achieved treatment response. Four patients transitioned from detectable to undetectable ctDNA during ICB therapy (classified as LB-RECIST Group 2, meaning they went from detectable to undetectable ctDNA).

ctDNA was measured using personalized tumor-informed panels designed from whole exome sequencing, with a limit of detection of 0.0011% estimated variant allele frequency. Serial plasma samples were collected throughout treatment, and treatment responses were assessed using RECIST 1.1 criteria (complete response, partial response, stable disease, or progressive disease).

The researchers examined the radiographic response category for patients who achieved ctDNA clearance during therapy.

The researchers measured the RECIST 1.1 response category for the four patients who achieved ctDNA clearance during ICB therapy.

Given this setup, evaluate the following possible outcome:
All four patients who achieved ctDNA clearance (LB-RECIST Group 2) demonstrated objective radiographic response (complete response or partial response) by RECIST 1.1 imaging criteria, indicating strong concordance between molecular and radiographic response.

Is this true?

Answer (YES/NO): YES